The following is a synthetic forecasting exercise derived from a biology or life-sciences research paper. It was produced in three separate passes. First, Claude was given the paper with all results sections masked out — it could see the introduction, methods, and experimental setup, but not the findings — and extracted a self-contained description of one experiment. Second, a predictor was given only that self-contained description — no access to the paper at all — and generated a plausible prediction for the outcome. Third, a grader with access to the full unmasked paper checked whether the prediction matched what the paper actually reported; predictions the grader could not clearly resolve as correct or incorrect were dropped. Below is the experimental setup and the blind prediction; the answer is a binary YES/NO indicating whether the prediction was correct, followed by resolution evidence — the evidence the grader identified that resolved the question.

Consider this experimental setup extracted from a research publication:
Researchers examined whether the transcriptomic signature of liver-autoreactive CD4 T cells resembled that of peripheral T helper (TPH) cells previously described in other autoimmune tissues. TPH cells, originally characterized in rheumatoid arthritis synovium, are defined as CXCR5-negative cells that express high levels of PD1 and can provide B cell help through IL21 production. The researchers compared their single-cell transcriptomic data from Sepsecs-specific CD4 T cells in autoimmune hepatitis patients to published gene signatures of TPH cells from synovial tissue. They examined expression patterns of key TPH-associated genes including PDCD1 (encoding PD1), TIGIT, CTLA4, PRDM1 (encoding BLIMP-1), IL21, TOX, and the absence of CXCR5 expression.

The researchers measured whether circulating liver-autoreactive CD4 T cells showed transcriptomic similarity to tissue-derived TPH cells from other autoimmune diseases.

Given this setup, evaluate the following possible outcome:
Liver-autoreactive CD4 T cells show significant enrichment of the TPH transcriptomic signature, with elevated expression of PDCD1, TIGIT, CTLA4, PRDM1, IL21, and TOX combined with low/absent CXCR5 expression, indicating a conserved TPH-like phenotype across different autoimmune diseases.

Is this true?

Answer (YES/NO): YES